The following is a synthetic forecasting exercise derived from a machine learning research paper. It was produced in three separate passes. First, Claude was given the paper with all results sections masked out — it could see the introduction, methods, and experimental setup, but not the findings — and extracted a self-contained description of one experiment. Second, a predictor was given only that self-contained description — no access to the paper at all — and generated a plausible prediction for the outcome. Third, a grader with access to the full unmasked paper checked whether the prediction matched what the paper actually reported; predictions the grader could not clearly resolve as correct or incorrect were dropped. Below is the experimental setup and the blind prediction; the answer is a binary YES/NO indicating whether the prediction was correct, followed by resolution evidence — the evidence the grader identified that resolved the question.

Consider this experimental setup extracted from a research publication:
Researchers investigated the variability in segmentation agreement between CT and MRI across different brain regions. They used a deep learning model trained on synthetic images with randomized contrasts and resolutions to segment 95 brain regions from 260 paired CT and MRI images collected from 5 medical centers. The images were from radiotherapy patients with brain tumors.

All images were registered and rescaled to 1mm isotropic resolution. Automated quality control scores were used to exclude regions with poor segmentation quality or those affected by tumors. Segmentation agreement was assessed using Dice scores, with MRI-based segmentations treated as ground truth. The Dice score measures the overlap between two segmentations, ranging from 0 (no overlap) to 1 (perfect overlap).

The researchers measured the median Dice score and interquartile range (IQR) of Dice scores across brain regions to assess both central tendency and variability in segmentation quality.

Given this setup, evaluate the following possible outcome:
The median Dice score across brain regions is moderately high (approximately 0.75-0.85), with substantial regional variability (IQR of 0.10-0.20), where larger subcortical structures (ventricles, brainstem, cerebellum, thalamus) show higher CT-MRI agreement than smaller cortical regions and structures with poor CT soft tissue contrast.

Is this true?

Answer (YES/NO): NO